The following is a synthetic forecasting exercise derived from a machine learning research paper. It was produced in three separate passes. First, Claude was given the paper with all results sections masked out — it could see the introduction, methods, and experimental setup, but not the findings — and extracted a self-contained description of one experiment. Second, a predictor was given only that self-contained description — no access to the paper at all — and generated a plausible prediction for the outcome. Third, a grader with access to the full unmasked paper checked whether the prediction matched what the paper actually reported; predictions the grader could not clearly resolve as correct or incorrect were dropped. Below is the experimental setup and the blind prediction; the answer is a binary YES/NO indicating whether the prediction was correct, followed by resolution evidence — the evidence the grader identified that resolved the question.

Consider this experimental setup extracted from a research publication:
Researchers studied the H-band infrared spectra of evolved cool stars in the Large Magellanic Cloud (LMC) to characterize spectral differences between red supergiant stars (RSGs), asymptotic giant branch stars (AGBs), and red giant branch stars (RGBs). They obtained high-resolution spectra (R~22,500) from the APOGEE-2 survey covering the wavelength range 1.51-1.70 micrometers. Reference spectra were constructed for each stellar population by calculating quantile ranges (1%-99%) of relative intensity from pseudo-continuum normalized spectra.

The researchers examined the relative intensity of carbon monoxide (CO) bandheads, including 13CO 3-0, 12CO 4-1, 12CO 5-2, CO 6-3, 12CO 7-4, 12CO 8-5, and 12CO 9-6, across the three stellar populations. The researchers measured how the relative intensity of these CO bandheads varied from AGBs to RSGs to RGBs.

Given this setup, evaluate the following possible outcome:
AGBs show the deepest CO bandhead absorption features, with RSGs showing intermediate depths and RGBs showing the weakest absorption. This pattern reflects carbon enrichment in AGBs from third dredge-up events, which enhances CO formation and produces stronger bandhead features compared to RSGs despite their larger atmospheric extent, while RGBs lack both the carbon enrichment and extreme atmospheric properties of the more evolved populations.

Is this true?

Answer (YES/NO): YES